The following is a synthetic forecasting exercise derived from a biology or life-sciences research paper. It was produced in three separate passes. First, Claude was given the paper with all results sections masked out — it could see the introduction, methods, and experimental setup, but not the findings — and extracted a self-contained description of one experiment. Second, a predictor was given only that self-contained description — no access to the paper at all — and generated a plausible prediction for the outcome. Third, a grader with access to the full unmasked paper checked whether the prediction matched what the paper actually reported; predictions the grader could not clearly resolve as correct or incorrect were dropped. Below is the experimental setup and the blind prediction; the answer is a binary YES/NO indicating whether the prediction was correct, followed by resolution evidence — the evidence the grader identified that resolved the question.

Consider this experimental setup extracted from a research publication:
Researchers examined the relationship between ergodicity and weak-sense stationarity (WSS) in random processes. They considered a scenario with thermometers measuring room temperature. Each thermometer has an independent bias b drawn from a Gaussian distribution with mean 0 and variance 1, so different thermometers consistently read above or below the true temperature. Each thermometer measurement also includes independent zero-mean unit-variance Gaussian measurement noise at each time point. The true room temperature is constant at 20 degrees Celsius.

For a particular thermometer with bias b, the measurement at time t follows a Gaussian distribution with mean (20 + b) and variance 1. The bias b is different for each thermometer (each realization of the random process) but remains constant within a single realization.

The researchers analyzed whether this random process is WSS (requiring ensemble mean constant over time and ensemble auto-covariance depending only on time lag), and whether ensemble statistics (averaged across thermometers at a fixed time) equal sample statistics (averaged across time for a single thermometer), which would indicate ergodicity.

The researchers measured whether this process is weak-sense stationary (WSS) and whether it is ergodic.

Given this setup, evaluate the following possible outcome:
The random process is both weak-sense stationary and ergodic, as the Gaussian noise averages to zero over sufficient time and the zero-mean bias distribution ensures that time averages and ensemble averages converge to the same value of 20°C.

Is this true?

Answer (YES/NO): NO